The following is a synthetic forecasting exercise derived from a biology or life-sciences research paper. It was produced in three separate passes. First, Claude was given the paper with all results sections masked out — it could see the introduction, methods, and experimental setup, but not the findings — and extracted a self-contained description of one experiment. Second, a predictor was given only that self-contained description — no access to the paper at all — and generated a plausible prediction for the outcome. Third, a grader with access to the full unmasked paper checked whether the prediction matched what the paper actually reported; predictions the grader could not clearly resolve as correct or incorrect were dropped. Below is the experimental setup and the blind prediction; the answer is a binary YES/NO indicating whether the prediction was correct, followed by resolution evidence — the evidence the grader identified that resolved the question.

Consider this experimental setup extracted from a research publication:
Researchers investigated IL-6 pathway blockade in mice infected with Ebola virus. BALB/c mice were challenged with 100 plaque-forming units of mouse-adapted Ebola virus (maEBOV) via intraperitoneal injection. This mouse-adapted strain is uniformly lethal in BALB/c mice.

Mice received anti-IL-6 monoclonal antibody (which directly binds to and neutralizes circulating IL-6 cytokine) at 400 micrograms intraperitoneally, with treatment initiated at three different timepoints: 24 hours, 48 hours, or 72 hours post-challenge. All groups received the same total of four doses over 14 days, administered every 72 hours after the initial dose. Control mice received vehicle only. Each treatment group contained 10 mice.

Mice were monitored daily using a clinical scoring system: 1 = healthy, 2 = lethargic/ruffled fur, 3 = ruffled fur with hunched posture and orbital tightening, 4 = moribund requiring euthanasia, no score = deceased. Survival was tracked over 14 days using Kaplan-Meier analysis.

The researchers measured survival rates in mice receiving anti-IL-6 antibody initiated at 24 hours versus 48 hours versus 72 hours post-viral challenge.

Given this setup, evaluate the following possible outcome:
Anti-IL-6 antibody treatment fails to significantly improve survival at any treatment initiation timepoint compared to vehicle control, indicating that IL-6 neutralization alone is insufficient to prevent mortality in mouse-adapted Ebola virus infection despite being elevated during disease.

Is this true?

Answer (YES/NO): NO